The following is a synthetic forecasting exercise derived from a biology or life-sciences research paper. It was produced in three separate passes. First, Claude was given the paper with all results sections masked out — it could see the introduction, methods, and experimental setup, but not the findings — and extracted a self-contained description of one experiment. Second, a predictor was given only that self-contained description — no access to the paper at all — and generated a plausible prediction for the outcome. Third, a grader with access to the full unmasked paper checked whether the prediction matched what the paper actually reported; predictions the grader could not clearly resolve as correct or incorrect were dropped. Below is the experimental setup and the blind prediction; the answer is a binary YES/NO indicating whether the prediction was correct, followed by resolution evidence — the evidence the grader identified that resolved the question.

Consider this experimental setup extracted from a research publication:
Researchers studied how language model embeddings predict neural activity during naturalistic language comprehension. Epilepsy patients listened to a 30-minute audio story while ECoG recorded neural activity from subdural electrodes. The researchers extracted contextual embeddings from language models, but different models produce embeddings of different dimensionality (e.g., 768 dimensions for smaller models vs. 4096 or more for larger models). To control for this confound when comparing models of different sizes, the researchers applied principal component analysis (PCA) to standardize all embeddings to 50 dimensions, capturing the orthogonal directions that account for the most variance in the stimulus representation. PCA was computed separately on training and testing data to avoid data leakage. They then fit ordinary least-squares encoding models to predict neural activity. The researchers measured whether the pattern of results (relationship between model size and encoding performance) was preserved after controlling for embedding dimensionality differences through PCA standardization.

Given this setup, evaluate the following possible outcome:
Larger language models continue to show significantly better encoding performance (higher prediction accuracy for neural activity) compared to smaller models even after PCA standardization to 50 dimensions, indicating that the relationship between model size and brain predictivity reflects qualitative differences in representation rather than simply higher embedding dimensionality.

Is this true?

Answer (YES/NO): YES